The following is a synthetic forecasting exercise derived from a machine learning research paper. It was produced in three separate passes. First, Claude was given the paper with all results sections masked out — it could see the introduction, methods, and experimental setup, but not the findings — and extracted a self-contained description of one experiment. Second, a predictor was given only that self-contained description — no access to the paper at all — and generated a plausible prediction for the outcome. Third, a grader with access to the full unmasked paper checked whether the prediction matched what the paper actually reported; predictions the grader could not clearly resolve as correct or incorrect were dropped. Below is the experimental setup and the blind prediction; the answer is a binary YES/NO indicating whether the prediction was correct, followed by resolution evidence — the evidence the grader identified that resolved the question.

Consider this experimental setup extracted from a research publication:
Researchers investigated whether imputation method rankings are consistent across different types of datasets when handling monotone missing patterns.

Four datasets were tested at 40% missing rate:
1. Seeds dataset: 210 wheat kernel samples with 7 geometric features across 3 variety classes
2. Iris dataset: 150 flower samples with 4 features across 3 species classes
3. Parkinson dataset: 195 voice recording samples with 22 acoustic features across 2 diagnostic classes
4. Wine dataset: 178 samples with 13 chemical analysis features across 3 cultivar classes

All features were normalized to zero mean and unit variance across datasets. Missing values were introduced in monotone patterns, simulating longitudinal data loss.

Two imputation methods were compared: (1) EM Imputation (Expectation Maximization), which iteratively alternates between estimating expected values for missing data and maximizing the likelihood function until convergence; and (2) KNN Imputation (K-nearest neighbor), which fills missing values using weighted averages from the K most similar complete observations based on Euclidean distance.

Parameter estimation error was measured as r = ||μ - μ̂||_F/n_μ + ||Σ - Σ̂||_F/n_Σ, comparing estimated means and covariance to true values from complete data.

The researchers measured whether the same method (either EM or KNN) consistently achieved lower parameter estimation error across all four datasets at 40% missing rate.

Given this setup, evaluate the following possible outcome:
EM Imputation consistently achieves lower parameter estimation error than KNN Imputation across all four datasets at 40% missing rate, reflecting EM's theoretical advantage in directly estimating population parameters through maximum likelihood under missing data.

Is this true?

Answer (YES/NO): NO